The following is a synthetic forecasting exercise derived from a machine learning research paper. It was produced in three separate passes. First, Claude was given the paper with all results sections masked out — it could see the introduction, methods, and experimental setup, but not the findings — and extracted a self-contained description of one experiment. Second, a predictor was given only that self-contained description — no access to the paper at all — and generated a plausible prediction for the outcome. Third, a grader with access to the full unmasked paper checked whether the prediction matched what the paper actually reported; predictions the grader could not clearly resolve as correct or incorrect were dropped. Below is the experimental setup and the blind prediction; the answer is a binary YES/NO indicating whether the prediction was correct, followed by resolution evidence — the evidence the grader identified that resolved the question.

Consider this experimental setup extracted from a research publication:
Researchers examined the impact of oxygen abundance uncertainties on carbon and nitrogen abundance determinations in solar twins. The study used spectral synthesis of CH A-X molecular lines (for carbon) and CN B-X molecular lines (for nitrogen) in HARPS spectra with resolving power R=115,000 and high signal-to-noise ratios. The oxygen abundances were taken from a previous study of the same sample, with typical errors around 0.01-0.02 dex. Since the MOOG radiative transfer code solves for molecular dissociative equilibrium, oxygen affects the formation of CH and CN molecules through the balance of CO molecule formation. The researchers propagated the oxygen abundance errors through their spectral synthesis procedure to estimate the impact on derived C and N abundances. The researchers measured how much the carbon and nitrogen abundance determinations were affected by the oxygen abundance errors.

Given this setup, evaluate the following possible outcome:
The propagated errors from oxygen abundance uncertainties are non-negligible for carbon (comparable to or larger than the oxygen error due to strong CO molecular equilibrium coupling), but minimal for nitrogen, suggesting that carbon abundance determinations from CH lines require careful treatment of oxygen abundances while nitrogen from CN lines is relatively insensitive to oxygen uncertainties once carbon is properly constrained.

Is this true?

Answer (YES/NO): NO